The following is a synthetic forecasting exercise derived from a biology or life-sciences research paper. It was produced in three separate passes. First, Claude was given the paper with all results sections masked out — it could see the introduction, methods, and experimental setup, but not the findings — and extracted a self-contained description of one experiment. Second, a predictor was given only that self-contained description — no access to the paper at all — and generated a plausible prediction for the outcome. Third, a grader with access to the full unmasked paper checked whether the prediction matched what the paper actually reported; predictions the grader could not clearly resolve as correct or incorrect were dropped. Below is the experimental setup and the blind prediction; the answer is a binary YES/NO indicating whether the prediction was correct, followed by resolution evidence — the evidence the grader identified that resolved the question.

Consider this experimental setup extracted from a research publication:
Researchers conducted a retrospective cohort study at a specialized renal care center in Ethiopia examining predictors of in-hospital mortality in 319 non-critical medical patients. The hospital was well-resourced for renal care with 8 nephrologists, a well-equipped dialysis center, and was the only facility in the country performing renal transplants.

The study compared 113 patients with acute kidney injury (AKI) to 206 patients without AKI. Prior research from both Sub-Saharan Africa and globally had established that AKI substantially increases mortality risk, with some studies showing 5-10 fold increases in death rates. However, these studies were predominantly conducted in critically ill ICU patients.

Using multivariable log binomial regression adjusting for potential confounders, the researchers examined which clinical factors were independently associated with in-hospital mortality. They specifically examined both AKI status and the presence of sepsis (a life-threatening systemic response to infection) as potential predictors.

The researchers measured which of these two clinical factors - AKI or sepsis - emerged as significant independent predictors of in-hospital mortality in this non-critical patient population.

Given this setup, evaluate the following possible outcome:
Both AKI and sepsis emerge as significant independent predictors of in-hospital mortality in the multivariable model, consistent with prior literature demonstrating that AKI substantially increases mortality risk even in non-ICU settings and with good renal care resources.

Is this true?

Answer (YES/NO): NO